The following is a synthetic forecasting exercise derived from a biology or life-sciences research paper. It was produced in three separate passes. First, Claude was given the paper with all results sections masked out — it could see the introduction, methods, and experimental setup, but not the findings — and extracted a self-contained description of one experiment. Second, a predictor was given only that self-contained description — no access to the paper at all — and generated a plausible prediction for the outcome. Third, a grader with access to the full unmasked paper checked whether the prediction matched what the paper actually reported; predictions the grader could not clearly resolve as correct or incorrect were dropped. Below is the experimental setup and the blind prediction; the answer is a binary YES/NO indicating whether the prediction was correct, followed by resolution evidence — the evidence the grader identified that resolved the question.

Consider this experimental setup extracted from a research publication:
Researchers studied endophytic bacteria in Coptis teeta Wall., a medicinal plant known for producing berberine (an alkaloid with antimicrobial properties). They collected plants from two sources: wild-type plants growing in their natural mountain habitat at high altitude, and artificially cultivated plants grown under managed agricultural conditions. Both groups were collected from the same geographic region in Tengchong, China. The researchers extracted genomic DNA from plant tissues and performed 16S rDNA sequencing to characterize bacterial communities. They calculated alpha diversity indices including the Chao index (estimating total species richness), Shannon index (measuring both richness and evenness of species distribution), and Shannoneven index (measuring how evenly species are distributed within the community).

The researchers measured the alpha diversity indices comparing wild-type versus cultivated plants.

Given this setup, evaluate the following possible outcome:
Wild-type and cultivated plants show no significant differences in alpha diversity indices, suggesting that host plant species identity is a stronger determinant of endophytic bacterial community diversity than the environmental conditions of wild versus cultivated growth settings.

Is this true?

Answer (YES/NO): NO